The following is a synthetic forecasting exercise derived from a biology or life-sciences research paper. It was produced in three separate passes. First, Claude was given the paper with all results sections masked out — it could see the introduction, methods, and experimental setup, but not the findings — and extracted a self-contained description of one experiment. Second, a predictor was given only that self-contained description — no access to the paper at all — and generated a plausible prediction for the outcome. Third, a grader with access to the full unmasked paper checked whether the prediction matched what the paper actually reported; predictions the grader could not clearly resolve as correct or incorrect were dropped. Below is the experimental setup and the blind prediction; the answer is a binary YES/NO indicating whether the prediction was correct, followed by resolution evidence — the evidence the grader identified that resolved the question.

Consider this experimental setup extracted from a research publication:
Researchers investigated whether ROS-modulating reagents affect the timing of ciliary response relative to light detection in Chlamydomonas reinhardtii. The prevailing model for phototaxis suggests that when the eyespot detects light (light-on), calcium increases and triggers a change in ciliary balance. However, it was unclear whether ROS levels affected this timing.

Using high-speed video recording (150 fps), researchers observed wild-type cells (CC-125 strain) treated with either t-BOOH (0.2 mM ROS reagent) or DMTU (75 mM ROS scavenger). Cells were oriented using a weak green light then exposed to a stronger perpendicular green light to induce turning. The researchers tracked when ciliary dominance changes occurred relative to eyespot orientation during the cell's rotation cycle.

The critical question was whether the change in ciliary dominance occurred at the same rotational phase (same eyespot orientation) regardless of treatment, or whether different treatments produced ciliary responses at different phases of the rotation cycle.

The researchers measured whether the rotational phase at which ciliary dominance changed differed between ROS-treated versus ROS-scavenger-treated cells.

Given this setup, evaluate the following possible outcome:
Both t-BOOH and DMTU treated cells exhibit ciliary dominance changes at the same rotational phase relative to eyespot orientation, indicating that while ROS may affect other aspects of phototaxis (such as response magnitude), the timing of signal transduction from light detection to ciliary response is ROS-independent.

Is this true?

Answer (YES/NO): NO